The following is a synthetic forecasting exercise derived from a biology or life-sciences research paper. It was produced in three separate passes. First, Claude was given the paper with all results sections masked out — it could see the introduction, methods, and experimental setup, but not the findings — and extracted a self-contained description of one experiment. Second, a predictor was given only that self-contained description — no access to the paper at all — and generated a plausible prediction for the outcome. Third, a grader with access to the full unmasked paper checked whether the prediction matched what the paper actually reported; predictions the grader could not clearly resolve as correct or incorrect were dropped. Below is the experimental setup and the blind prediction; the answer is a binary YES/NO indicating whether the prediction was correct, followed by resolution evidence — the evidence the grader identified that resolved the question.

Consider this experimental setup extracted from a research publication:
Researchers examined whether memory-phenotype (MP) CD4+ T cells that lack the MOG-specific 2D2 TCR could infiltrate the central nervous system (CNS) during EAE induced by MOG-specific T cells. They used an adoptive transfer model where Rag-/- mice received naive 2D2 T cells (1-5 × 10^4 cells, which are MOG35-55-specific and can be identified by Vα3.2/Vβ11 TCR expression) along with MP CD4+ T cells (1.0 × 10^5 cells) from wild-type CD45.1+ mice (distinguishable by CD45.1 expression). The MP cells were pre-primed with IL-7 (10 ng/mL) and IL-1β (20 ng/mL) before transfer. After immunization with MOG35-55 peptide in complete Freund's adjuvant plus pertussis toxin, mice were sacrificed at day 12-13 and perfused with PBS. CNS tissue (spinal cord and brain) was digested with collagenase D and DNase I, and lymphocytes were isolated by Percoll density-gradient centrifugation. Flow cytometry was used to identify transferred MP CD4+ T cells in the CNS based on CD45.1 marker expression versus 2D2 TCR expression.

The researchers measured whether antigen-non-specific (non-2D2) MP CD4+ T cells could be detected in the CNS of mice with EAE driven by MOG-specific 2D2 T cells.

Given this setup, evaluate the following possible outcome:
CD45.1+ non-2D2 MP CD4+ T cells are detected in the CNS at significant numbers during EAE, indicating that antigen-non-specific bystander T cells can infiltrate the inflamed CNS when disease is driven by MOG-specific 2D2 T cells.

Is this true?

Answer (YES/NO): YES